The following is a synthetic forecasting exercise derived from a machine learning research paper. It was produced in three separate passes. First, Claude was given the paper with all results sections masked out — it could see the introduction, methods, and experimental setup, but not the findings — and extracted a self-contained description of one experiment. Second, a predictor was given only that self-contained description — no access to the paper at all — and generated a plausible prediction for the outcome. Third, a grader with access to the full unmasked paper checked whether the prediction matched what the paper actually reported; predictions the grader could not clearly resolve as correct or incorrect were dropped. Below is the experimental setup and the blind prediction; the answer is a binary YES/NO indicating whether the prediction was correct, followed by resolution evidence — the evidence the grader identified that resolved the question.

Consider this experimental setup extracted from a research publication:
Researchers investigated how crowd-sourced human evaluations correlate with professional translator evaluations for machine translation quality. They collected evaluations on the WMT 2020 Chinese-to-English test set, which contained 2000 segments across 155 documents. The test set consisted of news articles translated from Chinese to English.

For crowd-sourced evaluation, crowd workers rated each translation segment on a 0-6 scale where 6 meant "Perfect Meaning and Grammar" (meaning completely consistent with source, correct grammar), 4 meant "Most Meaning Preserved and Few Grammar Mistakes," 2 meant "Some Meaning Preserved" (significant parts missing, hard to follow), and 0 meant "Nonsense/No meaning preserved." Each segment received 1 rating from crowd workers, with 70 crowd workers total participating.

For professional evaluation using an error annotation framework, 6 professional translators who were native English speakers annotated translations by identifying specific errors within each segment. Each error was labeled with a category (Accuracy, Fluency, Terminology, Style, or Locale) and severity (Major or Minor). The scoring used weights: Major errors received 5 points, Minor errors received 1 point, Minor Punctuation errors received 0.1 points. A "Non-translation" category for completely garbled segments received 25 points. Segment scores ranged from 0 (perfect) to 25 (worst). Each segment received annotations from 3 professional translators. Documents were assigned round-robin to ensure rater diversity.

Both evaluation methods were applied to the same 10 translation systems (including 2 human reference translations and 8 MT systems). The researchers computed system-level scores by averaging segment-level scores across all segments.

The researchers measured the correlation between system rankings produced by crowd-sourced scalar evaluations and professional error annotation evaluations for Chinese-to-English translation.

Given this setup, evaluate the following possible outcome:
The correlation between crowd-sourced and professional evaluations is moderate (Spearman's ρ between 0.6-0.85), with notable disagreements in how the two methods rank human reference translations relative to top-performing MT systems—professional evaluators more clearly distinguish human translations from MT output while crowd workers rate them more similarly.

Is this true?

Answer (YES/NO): NO